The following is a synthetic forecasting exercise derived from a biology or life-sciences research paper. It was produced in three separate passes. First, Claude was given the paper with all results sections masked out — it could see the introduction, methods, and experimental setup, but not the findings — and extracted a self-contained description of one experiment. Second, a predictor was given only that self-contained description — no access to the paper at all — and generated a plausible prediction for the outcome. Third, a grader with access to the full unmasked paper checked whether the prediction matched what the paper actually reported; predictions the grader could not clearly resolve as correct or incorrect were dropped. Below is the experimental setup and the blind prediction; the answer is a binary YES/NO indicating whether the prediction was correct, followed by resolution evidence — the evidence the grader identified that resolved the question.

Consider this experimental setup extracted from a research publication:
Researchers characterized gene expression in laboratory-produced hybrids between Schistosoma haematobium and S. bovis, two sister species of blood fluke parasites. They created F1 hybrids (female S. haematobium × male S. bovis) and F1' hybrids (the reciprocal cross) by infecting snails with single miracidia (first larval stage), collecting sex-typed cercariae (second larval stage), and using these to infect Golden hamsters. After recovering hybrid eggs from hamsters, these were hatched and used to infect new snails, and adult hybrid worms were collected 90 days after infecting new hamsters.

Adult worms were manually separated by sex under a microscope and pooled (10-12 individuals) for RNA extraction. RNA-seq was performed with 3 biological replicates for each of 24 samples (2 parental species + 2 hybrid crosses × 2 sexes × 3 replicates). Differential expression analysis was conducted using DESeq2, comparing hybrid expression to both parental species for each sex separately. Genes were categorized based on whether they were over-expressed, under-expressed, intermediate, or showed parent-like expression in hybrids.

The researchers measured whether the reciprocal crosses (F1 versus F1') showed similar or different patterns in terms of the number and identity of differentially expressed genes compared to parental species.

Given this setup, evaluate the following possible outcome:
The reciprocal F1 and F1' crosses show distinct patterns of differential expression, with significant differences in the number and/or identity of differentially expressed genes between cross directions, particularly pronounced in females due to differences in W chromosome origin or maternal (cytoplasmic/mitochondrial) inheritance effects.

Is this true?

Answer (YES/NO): NO